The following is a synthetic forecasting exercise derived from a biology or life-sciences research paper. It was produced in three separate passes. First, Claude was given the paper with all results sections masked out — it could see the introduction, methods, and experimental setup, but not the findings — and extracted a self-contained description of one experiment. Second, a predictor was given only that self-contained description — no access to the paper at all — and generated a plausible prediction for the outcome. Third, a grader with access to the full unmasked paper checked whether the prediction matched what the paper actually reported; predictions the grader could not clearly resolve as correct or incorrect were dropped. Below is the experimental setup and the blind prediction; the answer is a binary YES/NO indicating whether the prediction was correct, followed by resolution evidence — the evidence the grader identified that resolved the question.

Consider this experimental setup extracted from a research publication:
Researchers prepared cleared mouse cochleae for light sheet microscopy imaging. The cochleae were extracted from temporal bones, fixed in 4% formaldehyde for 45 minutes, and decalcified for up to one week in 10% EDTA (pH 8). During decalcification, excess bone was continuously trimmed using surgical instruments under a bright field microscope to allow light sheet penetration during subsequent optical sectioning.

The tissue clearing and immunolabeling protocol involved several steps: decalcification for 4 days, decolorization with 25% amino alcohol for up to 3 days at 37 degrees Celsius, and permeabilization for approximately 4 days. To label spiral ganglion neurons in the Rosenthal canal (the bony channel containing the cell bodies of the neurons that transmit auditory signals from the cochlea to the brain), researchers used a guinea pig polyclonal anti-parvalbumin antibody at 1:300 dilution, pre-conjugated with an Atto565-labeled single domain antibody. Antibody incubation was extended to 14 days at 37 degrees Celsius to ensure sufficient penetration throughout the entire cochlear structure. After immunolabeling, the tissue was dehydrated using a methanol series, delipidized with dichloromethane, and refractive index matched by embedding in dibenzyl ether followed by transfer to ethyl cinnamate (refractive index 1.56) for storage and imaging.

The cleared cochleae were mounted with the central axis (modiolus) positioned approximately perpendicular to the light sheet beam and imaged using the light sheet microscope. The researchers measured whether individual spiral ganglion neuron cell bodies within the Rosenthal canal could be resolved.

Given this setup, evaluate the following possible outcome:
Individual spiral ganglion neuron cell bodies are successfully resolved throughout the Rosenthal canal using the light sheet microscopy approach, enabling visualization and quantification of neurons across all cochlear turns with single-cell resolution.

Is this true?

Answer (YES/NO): YES